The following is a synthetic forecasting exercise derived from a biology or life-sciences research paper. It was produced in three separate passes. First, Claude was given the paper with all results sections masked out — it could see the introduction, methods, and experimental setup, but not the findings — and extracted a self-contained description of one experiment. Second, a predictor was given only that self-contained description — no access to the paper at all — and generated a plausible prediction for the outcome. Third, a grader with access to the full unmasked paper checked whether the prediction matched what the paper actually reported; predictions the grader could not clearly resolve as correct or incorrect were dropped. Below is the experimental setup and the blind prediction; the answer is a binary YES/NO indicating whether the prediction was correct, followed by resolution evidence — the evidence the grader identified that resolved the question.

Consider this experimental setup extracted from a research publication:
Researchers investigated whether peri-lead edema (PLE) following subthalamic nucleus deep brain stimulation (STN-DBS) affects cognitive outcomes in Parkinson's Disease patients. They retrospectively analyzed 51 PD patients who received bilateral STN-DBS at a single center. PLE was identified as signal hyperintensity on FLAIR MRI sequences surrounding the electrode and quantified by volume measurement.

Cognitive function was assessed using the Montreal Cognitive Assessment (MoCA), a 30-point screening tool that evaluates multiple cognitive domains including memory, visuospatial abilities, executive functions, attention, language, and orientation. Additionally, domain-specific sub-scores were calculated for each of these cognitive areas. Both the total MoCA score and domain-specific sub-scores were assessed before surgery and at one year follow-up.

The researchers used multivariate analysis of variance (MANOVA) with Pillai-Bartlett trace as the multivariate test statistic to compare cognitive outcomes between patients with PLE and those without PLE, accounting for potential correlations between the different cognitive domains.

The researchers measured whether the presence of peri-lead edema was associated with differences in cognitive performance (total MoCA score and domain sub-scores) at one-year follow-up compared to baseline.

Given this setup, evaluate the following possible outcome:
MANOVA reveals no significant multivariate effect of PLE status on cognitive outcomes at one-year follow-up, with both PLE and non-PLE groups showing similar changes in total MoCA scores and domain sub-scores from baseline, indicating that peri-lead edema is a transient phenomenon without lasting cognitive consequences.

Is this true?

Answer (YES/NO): NO